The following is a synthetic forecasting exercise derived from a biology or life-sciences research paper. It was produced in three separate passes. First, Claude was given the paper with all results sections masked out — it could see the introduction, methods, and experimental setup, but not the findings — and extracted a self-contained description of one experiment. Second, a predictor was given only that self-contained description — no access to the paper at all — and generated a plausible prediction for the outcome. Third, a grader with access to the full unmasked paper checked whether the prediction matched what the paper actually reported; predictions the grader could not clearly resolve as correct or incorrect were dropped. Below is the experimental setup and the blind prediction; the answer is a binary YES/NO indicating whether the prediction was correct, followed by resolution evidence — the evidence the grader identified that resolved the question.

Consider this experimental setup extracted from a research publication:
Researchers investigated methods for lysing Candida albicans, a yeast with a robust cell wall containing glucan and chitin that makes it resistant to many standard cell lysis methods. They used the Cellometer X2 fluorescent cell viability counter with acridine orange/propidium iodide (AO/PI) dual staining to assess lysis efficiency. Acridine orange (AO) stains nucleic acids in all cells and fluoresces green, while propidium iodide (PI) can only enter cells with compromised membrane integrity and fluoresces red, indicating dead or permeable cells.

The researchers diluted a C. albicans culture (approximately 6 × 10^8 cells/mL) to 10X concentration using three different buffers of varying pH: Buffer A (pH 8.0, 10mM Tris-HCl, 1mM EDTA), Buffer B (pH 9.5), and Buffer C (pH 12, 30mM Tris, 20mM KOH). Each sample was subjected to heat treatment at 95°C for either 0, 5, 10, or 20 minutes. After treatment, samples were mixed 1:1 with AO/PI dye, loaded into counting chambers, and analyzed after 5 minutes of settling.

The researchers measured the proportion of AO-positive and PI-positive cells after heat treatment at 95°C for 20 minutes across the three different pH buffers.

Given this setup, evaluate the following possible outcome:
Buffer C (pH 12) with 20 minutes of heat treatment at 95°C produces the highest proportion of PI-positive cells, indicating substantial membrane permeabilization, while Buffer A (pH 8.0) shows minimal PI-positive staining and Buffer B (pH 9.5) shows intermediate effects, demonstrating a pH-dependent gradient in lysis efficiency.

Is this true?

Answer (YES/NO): NO